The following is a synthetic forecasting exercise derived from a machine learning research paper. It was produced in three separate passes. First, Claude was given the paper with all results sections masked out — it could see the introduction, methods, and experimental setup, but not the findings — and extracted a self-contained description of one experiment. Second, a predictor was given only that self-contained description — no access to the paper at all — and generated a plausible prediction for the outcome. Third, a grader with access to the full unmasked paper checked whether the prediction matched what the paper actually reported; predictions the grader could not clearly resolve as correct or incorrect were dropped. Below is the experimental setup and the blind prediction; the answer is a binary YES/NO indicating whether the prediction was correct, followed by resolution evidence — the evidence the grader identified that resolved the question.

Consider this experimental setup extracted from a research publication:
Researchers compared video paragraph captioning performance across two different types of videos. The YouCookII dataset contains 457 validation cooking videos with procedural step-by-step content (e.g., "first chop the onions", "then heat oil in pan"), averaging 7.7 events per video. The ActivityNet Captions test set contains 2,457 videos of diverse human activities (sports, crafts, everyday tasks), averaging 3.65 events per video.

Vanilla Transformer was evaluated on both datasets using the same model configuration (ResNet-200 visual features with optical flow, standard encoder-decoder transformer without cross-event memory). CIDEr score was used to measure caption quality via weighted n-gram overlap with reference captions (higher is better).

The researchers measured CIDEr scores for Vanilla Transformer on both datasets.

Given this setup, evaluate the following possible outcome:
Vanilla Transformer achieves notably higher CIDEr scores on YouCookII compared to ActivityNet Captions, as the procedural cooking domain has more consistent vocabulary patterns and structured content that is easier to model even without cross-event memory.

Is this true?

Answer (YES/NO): YES